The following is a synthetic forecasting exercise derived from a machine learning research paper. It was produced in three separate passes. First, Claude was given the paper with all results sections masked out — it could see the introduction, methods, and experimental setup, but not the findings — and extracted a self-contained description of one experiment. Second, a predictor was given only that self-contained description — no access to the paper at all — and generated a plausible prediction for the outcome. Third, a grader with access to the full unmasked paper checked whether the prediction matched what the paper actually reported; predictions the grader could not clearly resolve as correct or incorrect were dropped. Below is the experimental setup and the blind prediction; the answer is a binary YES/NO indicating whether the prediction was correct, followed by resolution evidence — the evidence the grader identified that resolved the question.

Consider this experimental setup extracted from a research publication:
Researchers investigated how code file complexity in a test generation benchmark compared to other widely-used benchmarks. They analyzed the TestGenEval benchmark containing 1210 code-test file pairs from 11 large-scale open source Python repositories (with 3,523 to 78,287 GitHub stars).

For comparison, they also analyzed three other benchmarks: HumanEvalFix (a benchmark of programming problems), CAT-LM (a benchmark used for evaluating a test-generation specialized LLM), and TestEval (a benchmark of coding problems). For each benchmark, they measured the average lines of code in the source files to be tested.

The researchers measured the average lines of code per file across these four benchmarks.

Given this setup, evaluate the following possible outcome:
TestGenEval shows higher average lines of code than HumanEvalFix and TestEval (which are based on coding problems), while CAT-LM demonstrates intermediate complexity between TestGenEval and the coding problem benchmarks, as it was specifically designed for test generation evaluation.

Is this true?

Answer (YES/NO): YES